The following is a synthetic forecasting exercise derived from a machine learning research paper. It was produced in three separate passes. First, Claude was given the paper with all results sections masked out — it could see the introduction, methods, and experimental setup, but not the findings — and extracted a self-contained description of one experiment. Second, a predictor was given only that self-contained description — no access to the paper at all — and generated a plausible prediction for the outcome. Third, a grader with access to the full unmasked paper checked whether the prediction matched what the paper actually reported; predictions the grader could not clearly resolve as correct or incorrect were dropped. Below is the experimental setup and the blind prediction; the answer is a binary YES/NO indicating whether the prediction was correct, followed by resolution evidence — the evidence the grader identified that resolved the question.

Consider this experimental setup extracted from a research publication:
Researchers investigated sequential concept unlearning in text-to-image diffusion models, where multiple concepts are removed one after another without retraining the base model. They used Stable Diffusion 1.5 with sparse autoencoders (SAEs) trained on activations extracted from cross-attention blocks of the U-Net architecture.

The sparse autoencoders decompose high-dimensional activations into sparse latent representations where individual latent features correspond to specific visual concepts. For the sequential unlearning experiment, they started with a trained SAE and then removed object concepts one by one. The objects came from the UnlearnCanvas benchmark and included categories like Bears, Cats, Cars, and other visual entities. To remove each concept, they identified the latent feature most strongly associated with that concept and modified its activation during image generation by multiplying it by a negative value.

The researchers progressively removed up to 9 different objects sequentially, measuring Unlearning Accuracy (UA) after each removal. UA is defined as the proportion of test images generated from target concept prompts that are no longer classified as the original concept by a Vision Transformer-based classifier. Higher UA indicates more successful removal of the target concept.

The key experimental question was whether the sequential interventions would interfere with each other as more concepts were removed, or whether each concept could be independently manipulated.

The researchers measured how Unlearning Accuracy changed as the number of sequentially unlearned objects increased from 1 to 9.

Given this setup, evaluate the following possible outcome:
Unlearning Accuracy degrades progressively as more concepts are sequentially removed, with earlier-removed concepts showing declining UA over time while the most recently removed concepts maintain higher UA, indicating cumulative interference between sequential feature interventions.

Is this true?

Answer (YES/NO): NO